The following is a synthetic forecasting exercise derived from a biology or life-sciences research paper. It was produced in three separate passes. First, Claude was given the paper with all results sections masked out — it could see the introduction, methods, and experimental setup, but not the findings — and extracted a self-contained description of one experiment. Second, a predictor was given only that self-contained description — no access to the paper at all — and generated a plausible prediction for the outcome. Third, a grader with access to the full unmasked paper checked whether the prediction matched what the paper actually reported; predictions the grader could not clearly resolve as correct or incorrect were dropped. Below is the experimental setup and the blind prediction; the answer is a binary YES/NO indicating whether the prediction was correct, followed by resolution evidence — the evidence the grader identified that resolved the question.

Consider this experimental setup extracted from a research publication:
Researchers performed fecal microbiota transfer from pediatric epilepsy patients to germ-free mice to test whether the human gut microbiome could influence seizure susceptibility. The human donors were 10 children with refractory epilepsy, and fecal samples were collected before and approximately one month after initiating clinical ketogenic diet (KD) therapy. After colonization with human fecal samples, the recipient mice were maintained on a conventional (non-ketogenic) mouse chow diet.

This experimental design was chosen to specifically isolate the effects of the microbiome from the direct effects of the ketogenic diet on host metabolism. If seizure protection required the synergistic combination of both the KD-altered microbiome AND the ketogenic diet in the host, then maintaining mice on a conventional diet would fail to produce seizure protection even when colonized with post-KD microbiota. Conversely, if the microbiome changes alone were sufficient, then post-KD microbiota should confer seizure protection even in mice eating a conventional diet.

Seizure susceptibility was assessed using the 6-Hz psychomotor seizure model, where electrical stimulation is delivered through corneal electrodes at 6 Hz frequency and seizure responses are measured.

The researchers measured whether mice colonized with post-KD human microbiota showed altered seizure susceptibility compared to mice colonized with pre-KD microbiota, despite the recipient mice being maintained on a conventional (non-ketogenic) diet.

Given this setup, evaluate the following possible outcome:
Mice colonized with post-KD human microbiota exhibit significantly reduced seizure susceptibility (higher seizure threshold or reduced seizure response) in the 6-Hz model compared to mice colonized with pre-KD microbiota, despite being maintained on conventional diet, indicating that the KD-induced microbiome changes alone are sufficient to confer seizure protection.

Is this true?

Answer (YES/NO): YES